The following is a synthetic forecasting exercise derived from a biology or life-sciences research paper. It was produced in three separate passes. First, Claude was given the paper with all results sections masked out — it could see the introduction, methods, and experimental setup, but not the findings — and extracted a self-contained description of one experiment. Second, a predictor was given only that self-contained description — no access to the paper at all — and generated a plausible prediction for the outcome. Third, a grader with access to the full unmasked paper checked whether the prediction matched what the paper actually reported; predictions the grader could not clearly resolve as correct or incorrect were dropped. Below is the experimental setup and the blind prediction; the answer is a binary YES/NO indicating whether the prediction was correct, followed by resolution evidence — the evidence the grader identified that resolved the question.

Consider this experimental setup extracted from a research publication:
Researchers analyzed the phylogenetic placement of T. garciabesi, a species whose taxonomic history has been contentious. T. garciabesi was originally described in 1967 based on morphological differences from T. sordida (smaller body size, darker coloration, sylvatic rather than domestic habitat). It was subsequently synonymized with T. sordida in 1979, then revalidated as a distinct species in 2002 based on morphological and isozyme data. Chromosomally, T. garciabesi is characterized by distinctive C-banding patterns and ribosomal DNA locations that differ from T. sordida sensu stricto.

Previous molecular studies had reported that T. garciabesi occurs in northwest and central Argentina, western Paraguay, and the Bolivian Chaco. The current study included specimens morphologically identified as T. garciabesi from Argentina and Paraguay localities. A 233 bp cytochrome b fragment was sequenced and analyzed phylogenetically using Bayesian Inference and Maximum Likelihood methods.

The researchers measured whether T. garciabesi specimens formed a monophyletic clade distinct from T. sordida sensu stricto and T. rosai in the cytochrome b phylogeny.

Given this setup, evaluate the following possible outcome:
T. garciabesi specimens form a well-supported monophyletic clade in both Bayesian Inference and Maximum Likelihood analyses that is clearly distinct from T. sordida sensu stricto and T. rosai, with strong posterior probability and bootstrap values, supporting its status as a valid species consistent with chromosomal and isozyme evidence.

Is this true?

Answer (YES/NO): YES